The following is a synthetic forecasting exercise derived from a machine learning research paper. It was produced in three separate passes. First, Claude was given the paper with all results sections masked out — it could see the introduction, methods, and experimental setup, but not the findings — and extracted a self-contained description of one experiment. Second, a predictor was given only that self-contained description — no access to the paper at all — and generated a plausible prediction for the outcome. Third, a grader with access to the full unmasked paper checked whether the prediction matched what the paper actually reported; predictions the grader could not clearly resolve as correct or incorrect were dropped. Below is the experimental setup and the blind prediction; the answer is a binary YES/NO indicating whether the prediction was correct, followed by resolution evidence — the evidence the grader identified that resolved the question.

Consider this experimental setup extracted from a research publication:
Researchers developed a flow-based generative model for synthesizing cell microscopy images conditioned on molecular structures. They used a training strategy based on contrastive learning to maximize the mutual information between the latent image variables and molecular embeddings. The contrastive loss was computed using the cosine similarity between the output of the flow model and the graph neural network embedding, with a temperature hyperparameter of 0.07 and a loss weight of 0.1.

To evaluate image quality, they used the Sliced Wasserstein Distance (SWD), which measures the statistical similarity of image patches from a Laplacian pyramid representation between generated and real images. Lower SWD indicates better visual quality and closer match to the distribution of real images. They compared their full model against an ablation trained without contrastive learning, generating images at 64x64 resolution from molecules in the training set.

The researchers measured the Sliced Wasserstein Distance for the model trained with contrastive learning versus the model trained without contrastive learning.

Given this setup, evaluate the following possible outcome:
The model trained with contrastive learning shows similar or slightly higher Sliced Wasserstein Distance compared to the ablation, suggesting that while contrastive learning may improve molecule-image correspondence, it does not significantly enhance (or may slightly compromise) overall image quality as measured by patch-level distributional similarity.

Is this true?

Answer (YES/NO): YES